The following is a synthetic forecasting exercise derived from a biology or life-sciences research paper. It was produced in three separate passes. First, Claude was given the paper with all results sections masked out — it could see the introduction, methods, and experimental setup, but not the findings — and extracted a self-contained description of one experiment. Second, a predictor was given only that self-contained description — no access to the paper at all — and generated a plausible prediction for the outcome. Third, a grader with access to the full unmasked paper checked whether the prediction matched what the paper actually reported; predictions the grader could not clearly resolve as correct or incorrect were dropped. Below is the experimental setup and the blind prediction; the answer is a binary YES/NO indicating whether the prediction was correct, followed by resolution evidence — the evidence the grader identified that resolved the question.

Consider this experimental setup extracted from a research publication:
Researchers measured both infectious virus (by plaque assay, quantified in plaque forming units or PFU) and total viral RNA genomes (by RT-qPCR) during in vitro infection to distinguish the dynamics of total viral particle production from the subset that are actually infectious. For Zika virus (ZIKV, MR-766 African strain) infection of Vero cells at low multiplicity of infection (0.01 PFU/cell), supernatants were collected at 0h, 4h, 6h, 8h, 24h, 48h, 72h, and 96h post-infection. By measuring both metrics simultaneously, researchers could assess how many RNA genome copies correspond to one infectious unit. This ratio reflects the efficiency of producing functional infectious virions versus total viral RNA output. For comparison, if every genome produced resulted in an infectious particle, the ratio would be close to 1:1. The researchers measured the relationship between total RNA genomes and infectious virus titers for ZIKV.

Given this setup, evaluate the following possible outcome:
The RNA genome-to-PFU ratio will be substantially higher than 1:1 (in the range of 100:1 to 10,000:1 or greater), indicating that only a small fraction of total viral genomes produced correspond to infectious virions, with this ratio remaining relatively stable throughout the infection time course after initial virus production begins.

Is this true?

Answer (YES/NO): YES